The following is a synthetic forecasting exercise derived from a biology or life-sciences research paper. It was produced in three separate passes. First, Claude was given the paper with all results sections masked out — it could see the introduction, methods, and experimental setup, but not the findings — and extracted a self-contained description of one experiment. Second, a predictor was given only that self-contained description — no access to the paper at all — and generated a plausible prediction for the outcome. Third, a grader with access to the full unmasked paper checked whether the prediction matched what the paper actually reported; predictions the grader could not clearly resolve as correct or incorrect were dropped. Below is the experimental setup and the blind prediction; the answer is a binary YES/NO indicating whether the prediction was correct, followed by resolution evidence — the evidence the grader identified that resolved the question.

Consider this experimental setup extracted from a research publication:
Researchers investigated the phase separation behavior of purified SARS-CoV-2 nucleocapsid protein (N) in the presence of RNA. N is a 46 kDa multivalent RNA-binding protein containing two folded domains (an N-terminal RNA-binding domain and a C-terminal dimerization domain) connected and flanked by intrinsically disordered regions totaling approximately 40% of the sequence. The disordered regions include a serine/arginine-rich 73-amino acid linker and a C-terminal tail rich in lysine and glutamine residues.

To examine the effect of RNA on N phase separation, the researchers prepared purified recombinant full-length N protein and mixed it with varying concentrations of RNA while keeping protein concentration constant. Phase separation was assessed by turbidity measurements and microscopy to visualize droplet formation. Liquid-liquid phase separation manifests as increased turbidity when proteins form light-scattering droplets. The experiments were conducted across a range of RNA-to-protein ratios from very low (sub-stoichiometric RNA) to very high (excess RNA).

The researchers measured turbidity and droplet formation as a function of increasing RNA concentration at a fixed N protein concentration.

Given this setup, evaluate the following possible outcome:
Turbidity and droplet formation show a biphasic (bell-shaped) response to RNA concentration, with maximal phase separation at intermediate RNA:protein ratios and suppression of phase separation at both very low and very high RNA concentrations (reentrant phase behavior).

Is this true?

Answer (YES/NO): NO